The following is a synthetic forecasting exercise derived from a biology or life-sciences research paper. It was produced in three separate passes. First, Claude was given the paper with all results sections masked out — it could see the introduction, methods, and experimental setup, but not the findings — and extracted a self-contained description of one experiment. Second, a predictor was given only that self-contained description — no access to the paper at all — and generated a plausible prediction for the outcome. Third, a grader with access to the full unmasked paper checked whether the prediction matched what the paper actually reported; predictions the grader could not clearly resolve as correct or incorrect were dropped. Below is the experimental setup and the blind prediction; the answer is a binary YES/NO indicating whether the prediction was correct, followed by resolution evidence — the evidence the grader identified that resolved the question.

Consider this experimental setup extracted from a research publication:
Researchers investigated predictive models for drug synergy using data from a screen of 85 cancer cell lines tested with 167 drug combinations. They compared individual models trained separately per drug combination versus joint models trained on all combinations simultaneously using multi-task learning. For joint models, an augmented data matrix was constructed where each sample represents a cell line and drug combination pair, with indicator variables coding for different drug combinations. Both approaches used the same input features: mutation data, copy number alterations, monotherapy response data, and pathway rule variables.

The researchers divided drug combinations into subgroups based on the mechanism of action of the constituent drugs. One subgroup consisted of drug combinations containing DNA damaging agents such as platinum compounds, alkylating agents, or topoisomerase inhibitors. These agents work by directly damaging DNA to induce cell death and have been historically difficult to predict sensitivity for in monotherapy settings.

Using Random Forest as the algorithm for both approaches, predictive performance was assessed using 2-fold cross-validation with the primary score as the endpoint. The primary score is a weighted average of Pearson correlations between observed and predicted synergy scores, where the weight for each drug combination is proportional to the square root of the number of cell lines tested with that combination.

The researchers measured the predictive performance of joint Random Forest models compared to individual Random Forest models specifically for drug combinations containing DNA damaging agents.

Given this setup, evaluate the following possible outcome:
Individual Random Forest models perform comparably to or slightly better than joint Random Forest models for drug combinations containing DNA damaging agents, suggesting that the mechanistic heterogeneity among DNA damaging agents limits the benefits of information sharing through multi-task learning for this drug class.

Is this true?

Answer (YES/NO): YES